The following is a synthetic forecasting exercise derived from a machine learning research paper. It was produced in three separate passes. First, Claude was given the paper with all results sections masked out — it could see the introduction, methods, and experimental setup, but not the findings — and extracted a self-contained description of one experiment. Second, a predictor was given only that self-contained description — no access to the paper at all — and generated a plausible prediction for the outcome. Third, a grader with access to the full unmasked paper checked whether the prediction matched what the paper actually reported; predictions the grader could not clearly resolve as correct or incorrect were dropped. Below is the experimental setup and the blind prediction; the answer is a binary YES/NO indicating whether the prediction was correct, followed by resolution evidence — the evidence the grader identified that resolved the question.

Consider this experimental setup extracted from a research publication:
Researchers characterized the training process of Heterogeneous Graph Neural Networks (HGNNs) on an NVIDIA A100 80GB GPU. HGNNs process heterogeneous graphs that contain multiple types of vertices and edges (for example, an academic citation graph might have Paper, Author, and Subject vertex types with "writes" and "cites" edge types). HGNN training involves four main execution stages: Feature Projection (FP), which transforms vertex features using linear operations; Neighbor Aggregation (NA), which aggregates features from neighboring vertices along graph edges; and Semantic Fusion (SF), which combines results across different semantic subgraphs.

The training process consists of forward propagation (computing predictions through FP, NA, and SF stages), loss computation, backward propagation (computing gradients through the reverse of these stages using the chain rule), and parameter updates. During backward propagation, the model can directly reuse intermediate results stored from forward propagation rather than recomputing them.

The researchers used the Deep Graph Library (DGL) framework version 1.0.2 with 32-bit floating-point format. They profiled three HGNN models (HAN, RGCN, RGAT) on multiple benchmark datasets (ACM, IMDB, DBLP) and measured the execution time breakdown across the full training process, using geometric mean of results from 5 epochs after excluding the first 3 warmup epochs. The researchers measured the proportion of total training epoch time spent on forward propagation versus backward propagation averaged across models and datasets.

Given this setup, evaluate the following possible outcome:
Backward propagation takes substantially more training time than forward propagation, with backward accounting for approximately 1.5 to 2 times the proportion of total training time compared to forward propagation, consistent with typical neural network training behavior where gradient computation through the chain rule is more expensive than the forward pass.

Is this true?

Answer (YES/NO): NO